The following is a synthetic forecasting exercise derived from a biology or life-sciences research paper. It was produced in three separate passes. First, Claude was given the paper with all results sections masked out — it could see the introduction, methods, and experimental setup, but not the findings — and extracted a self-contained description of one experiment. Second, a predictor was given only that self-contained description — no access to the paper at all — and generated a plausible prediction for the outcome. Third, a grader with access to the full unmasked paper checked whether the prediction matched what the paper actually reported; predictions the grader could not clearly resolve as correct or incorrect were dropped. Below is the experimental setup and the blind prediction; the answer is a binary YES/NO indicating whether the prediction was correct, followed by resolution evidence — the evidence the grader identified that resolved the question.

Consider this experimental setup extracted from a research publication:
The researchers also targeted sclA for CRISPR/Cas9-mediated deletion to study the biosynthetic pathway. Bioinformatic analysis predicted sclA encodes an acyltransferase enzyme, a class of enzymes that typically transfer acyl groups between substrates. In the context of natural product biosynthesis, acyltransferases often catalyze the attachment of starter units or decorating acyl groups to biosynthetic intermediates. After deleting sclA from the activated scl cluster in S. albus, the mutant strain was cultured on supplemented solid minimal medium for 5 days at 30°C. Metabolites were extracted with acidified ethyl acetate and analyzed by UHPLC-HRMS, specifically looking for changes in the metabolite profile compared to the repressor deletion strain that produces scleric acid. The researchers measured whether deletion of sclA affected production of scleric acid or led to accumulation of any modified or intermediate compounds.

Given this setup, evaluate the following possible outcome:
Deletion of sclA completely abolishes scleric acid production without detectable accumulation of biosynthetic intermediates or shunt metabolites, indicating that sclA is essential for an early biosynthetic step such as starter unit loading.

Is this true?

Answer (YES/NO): NO